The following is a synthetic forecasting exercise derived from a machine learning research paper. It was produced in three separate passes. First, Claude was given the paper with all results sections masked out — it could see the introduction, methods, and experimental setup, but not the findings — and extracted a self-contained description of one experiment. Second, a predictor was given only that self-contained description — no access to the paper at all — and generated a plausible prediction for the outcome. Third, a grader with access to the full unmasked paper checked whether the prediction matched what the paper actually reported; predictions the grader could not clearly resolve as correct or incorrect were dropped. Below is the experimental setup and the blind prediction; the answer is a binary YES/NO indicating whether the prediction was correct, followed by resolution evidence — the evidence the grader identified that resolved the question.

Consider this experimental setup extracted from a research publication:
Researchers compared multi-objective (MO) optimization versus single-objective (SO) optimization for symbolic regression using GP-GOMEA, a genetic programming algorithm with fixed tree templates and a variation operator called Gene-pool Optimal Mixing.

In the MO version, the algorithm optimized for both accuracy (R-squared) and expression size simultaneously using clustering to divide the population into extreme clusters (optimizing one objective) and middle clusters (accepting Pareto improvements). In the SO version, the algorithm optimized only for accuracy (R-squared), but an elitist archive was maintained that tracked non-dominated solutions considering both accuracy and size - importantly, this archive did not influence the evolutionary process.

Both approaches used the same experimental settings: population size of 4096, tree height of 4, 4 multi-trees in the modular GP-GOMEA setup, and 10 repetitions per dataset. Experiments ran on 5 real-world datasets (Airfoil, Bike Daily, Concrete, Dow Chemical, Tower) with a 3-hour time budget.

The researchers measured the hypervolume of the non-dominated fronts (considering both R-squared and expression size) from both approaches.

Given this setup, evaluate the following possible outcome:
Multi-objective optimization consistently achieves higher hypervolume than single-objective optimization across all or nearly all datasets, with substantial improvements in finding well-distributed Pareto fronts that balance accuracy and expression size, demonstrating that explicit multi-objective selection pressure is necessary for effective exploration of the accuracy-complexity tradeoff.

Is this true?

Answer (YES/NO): NO